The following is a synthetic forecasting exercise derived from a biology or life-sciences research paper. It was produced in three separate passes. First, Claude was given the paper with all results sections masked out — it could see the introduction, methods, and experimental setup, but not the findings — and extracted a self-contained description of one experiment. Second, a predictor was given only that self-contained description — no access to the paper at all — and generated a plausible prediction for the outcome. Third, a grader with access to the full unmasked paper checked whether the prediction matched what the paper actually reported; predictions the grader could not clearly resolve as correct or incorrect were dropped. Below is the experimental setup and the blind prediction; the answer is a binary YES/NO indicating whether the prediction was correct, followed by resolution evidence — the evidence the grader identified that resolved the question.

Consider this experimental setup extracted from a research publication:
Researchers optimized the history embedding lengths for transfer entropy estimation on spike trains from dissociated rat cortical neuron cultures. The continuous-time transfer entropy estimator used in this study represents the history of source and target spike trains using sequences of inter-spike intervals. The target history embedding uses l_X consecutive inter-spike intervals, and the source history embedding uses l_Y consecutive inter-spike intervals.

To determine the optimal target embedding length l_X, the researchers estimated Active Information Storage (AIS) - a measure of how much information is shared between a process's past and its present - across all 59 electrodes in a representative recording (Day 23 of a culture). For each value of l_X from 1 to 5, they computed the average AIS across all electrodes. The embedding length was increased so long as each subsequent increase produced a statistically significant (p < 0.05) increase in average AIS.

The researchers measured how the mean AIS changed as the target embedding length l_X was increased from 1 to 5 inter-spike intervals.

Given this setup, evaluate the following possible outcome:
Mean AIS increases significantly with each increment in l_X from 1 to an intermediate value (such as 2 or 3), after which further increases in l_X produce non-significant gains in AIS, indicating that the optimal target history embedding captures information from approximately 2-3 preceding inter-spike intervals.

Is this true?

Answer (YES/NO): NO